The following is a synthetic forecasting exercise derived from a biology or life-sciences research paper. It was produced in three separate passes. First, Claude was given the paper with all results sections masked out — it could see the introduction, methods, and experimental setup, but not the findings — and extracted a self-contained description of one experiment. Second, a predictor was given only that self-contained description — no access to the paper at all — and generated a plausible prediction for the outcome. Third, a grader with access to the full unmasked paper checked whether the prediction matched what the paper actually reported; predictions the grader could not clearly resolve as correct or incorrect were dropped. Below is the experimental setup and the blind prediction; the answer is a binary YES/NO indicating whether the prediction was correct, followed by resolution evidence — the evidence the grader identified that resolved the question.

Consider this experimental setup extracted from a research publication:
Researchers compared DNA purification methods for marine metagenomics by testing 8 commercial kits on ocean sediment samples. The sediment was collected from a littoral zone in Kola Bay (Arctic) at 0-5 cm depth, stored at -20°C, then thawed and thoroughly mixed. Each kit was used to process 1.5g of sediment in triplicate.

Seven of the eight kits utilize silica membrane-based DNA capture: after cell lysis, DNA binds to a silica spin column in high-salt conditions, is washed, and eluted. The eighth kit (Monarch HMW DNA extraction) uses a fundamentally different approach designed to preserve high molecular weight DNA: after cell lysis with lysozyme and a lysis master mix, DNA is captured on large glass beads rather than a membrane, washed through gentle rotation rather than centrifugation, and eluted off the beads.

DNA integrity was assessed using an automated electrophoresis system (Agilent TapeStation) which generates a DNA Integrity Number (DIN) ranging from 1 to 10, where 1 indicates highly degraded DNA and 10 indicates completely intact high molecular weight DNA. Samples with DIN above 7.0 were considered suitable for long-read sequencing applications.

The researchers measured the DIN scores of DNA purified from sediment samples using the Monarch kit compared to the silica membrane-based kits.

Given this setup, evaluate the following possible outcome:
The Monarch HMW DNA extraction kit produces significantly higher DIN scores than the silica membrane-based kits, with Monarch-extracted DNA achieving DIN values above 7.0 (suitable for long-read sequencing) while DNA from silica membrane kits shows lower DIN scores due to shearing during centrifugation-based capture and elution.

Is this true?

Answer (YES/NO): NO